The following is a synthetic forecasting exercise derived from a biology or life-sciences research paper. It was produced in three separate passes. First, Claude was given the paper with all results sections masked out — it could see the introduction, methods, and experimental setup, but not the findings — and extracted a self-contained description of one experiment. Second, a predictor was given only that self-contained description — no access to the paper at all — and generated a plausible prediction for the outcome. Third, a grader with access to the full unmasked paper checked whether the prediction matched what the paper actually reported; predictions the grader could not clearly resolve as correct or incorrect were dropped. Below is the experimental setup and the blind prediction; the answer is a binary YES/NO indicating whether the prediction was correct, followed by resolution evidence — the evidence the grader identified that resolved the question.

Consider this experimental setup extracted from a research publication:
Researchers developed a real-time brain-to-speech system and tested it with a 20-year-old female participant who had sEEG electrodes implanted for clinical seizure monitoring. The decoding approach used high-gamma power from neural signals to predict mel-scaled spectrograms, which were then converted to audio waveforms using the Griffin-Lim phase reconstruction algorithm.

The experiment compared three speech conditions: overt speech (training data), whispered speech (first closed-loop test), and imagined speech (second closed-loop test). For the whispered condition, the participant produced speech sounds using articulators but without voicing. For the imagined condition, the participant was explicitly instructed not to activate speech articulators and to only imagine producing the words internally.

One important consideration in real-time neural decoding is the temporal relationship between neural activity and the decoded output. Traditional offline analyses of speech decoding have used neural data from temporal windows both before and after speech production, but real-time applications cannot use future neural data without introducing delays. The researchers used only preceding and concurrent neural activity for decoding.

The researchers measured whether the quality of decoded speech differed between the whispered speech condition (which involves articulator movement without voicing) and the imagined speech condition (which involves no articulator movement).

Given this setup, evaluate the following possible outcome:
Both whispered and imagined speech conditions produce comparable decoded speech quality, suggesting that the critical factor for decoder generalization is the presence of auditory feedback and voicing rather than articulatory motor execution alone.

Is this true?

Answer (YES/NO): NO